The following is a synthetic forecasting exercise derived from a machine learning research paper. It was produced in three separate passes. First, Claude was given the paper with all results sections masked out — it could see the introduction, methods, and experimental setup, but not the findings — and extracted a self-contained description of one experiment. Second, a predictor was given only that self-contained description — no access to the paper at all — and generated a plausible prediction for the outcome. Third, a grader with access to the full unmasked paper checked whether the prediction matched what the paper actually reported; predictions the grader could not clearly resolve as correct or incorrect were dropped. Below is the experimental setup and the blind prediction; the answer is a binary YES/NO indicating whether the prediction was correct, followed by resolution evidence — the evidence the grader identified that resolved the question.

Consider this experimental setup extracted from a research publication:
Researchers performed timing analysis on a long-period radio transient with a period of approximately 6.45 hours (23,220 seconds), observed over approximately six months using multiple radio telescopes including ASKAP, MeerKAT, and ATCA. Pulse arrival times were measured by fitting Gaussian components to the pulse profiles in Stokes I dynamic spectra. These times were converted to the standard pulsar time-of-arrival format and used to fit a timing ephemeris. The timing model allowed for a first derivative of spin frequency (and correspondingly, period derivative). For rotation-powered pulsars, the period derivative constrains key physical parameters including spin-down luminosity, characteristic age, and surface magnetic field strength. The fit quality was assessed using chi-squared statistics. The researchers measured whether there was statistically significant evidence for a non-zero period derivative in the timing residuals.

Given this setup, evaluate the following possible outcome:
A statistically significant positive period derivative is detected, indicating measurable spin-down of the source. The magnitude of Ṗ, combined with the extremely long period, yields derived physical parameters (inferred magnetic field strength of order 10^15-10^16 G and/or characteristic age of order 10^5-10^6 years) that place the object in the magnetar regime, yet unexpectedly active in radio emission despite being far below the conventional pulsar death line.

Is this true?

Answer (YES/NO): NO